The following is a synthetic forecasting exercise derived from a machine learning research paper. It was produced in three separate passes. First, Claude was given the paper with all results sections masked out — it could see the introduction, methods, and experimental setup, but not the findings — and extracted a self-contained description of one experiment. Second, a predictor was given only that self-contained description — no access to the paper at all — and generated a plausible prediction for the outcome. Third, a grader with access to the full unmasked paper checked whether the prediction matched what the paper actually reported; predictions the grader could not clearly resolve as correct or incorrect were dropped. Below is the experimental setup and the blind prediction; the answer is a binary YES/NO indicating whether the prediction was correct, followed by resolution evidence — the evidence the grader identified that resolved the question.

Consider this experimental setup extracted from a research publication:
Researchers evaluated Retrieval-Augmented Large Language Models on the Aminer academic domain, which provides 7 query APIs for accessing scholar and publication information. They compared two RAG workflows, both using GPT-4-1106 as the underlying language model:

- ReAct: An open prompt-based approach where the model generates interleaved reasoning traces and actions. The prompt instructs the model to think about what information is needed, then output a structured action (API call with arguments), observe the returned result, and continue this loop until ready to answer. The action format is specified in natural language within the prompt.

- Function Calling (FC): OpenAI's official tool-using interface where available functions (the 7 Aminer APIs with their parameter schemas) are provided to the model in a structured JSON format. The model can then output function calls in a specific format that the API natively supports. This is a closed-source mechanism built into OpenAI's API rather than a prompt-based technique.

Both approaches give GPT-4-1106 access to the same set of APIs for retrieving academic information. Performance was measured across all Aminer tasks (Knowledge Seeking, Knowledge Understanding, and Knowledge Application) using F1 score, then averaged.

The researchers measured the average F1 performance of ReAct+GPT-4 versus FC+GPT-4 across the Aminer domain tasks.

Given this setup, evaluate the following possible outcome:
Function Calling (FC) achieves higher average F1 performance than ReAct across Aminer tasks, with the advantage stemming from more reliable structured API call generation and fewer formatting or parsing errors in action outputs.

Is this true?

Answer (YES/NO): NO